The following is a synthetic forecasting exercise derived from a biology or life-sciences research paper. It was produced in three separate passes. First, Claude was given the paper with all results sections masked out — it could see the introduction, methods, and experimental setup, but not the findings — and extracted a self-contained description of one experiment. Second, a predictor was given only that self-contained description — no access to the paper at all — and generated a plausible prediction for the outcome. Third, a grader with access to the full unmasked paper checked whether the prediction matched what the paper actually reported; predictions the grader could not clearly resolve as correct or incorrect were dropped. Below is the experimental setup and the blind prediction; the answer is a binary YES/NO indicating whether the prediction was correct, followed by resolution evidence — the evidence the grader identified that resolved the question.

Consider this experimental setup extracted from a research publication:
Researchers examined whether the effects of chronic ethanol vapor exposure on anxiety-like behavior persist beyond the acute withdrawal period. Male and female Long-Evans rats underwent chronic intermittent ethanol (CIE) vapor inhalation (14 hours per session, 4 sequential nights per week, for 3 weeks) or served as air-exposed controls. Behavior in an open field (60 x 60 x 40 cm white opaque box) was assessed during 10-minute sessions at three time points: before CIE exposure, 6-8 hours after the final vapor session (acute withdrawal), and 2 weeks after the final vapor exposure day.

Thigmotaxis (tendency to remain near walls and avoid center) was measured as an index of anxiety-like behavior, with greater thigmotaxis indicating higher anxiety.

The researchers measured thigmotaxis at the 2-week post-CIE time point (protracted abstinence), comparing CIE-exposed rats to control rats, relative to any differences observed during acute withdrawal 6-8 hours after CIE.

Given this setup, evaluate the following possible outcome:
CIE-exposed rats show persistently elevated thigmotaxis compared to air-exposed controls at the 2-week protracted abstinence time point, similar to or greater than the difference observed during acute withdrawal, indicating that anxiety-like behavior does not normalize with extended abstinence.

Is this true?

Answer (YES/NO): NO